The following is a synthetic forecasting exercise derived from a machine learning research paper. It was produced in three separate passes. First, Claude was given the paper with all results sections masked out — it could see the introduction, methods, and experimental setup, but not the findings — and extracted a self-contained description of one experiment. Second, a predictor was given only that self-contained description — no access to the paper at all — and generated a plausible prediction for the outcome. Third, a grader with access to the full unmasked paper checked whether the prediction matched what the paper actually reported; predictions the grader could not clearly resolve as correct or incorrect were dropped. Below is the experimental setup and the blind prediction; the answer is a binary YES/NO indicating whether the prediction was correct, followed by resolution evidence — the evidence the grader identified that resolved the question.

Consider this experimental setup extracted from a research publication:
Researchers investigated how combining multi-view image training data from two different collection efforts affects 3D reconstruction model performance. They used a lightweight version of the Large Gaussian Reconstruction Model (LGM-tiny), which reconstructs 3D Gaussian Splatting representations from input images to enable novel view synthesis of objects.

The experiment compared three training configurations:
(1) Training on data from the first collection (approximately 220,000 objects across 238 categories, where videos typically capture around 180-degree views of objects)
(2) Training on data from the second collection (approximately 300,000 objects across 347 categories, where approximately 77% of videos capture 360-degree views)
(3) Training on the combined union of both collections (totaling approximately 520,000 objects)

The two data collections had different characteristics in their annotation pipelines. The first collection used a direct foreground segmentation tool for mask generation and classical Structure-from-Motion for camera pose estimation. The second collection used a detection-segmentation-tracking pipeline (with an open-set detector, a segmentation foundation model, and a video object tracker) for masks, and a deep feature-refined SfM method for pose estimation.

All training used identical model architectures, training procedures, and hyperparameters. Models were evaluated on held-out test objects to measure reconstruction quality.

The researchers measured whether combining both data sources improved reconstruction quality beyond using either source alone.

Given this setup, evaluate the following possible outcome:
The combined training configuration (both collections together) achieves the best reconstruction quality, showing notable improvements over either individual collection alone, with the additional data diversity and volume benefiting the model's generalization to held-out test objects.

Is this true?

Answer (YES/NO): YES